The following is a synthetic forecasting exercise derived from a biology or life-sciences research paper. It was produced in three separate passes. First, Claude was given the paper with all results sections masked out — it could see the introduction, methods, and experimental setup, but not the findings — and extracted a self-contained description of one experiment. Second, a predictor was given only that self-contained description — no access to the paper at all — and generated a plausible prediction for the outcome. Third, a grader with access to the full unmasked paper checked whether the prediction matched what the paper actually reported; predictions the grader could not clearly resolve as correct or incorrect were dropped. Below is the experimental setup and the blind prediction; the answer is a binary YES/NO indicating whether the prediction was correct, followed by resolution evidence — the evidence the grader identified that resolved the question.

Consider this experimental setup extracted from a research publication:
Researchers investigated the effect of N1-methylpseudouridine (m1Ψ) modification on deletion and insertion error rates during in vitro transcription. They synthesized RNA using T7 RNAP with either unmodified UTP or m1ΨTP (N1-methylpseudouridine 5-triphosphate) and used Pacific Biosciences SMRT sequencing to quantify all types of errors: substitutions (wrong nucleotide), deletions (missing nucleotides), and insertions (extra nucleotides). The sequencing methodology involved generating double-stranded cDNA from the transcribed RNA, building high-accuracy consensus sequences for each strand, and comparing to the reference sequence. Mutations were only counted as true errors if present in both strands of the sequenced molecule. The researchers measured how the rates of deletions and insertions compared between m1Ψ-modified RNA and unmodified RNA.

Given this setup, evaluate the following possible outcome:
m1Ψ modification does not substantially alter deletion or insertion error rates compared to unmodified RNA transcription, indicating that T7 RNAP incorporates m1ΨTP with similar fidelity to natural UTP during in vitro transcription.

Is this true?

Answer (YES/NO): NO